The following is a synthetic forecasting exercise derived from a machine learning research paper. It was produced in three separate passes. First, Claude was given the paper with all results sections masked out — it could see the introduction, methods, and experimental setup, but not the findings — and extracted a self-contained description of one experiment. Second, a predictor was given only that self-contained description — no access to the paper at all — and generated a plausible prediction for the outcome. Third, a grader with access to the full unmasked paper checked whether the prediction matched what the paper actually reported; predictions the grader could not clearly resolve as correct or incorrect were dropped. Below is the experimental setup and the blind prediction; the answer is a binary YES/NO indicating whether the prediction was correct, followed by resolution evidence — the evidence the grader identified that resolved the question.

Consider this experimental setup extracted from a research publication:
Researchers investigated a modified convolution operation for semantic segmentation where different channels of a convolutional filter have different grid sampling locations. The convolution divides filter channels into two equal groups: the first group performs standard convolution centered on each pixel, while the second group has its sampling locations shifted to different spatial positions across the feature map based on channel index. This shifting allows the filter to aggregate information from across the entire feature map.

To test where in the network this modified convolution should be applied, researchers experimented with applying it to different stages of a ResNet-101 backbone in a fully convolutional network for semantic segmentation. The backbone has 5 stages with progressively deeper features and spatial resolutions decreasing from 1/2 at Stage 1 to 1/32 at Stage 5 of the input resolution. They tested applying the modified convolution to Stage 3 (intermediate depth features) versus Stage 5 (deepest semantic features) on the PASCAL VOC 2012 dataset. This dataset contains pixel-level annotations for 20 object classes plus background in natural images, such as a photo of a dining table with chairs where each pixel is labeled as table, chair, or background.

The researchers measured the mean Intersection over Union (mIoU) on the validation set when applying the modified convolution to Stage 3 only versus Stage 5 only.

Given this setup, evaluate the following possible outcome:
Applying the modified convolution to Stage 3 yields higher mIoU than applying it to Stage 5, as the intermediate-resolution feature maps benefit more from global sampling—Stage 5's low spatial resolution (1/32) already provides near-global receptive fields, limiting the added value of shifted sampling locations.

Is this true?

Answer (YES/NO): NO